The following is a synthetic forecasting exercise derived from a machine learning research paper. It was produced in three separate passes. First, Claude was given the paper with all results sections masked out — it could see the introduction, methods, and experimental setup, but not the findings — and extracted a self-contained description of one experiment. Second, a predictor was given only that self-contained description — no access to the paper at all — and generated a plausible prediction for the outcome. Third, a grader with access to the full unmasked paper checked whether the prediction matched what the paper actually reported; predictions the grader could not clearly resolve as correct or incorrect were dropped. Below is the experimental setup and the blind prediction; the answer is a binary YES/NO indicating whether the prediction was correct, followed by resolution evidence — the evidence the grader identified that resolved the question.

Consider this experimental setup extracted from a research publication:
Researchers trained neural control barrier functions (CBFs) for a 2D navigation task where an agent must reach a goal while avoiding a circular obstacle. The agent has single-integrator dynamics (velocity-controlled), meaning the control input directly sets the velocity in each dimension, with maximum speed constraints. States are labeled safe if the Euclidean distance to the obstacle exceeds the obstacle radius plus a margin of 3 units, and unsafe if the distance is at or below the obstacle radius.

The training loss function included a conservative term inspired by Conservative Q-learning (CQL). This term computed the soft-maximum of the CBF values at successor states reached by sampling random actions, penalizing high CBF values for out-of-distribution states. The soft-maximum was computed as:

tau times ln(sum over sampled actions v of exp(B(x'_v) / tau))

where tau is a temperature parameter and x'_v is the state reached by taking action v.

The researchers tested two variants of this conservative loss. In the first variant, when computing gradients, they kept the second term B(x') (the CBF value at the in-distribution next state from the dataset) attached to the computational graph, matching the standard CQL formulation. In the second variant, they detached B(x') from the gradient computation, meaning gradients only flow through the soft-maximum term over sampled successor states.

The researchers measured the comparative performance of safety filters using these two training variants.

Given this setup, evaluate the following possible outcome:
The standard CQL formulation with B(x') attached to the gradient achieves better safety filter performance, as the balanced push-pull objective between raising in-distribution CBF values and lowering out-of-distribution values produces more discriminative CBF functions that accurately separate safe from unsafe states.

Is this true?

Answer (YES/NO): NO